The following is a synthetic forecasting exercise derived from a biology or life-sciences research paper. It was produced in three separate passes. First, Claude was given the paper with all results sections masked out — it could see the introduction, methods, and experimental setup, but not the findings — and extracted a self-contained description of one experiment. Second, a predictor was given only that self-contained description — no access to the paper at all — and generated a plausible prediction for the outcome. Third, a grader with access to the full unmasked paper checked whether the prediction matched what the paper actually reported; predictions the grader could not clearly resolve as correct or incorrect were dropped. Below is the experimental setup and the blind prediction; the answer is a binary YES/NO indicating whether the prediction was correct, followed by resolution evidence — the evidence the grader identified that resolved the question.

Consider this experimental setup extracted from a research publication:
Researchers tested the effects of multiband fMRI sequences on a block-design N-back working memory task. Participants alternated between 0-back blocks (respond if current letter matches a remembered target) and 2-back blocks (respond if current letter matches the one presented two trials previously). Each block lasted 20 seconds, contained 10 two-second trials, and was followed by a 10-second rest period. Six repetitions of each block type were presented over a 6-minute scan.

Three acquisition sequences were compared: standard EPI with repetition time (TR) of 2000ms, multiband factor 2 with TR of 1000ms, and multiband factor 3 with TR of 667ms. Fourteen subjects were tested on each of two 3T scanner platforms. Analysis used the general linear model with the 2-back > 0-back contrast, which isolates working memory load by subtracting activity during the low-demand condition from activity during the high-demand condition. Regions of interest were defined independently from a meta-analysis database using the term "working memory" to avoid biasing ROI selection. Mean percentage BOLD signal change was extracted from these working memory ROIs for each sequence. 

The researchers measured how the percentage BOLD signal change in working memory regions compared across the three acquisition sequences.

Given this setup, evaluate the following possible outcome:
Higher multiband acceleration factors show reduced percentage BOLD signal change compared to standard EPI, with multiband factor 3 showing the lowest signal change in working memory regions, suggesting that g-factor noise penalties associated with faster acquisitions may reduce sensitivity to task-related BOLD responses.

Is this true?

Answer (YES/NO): YES